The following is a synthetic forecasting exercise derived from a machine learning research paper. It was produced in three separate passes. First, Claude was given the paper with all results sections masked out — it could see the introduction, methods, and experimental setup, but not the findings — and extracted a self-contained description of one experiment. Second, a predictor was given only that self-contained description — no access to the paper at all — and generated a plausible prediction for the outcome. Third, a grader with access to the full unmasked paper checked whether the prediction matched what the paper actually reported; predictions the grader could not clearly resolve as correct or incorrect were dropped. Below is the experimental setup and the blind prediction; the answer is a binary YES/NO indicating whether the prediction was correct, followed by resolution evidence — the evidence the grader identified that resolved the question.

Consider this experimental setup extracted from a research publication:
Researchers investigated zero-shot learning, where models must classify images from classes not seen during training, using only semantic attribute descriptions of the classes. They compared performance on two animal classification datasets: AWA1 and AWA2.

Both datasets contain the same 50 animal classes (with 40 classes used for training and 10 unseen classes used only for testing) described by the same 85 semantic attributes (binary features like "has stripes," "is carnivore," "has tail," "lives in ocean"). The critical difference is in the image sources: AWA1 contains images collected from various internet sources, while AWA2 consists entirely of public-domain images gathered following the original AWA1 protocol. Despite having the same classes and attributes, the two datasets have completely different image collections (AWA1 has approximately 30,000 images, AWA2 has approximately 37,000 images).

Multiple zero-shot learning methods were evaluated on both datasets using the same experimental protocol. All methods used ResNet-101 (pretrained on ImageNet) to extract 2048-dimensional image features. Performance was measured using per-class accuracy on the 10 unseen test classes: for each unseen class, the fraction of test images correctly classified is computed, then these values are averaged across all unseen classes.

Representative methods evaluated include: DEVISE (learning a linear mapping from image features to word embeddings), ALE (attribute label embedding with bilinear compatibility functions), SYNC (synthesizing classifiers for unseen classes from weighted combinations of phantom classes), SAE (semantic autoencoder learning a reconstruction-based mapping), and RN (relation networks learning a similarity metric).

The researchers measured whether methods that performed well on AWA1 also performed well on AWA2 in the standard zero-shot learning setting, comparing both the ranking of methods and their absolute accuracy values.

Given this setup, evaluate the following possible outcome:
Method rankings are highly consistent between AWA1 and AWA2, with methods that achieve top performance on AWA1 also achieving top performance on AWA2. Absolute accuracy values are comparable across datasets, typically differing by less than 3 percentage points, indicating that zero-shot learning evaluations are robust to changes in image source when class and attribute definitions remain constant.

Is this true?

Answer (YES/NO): NO